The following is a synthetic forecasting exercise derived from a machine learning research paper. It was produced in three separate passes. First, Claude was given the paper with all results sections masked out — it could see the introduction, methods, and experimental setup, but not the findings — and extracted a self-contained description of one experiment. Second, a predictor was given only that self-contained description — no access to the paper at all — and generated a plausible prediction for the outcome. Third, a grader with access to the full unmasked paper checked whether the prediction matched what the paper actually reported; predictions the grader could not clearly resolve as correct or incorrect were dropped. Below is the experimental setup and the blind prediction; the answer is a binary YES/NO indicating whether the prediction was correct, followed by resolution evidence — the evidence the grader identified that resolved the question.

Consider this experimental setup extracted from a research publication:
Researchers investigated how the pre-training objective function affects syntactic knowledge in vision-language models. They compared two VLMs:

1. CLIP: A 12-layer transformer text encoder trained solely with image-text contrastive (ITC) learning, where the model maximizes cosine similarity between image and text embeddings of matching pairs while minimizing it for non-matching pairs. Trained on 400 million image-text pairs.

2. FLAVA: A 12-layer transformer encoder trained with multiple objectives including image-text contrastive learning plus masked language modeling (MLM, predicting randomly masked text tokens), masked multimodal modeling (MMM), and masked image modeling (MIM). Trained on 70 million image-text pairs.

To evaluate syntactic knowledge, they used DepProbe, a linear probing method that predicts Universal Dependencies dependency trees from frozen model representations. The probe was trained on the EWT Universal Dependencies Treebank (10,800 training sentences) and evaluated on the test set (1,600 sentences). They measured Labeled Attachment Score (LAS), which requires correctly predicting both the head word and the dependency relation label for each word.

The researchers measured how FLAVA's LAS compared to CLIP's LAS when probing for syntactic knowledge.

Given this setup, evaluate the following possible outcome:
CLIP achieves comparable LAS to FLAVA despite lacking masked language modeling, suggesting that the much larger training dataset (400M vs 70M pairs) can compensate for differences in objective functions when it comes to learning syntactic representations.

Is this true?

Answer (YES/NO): NO